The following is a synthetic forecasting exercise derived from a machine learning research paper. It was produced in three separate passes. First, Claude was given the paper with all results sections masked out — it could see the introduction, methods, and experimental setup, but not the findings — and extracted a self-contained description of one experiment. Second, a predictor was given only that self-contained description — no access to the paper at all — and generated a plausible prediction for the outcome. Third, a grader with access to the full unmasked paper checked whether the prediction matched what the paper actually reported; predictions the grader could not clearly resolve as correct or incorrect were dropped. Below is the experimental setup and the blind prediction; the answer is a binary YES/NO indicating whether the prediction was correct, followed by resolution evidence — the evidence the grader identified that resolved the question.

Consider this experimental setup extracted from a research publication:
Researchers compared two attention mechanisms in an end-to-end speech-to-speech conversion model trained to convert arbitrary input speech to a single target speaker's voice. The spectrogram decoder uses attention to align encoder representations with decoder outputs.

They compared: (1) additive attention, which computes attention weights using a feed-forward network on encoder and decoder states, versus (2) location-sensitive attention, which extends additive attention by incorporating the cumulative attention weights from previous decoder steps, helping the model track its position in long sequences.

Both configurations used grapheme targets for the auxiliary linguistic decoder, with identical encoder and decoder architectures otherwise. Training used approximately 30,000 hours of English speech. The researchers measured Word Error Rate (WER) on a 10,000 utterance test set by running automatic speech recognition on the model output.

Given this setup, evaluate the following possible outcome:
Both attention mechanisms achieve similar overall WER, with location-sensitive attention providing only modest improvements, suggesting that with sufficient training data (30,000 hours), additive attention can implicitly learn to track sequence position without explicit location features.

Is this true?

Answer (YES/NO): NO